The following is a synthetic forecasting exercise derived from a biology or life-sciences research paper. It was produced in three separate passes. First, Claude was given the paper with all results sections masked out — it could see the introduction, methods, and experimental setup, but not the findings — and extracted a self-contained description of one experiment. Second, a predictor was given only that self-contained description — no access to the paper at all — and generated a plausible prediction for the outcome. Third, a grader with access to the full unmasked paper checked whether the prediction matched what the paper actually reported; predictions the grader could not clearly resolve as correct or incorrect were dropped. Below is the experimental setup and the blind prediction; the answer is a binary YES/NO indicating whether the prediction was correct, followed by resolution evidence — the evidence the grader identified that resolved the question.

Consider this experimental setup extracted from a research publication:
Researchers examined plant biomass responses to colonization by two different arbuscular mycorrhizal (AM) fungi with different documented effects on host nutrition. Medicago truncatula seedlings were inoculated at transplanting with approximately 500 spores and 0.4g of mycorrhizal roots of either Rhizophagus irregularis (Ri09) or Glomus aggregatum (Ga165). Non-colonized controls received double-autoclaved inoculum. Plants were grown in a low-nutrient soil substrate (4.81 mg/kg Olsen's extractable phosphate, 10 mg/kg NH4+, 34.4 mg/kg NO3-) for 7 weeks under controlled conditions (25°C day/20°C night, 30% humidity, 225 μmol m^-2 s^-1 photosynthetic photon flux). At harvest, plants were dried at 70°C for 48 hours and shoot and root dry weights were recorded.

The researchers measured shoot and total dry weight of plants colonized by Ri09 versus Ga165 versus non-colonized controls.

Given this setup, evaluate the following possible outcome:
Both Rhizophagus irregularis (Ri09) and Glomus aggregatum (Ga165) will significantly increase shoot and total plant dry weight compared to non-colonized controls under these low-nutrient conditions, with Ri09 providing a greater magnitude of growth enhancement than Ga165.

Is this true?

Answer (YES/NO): NO